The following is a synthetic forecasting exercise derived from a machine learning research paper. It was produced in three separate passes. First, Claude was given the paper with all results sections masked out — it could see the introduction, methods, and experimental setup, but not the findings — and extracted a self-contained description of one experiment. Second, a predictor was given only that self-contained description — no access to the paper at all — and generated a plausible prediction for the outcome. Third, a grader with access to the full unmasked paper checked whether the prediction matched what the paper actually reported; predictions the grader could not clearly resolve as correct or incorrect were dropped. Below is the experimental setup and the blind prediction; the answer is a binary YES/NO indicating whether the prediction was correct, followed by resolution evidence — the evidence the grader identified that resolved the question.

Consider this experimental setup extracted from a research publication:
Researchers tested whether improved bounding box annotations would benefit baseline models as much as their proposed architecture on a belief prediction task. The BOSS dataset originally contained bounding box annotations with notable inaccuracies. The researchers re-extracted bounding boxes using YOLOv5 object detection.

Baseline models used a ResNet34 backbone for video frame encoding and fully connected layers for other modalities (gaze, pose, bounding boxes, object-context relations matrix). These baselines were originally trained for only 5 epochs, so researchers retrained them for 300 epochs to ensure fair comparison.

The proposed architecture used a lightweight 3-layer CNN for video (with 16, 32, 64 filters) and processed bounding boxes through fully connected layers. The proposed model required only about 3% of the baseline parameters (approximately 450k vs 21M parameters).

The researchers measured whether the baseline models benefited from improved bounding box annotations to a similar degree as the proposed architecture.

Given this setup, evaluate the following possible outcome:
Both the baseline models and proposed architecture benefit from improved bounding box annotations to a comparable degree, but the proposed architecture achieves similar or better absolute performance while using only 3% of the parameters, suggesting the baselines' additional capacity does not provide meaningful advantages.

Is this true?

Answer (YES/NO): NO